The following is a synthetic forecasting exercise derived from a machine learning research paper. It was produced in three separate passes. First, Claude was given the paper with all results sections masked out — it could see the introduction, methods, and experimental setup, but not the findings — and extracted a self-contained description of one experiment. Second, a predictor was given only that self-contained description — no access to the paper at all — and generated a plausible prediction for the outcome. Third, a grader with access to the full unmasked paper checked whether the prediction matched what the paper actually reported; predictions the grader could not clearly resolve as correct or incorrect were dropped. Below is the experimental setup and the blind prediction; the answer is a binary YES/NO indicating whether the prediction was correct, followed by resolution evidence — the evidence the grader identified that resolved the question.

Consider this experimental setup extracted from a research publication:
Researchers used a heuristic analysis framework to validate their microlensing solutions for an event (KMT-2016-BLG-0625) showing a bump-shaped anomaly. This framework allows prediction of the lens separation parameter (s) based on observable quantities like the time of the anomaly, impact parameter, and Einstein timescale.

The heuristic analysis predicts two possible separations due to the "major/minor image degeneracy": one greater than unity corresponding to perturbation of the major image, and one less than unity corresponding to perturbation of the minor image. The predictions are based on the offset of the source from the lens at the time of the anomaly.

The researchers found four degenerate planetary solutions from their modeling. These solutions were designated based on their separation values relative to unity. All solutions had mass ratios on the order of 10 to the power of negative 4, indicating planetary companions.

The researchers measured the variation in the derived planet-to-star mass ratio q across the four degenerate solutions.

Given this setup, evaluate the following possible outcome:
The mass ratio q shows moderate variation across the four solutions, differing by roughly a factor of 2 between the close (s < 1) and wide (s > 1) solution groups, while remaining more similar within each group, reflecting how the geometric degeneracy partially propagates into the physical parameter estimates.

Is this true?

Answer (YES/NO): NO